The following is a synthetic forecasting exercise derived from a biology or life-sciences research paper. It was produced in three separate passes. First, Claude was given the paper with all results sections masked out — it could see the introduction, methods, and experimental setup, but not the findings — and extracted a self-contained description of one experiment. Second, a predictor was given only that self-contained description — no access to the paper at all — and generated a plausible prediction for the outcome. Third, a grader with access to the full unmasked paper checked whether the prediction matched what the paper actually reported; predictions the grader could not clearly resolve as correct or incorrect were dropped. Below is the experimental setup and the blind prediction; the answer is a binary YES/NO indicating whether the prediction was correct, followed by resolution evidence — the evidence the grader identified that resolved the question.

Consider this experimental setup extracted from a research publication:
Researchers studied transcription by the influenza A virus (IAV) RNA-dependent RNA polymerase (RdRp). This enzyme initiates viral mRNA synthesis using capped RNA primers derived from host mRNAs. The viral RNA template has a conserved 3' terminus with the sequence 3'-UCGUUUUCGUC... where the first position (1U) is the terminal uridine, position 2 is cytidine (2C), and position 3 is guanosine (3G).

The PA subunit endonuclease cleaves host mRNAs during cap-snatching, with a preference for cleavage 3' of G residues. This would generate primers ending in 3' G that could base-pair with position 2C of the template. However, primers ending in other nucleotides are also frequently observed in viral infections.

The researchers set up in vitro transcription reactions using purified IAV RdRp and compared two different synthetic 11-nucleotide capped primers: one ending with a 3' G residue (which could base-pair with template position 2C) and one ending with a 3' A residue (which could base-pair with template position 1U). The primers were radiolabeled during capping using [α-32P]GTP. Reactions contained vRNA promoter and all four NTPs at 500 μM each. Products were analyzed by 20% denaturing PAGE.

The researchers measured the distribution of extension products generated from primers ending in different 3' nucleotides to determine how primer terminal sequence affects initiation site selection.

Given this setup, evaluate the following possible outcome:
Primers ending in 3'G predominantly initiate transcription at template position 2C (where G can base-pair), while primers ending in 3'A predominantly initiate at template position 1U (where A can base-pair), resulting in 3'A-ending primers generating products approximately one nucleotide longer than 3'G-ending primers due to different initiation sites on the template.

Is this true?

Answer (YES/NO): YES